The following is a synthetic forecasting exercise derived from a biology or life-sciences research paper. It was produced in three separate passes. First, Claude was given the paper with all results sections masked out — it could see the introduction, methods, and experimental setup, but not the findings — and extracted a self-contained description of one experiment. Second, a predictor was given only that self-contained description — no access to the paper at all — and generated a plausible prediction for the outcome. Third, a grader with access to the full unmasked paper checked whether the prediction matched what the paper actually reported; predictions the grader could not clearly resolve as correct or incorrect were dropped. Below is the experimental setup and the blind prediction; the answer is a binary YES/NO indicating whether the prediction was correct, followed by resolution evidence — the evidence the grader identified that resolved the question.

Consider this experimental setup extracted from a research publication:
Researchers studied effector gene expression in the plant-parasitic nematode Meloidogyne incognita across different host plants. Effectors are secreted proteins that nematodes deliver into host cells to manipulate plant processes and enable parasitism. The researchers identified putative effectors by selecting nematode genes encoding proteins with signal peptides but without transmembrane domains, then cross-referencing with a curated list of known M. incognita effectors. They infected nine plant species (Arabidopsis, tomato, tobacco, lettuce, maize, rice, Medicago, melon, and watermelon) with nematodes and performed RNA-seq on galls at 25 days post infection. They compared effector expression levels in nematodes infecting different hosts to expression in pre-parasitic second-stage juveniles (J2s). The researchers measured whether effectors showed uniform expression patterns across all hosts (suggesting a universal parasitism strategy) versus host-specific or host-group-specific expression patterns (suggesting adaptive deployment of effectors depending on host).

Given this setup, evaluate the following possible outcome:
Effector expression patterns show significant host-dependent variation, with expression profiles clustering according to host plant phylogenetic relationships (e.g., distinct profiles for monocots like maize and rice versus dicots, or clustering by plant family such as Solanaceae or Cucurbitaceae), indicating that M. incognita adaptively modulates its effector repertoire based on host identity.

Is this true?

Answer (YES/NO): NO